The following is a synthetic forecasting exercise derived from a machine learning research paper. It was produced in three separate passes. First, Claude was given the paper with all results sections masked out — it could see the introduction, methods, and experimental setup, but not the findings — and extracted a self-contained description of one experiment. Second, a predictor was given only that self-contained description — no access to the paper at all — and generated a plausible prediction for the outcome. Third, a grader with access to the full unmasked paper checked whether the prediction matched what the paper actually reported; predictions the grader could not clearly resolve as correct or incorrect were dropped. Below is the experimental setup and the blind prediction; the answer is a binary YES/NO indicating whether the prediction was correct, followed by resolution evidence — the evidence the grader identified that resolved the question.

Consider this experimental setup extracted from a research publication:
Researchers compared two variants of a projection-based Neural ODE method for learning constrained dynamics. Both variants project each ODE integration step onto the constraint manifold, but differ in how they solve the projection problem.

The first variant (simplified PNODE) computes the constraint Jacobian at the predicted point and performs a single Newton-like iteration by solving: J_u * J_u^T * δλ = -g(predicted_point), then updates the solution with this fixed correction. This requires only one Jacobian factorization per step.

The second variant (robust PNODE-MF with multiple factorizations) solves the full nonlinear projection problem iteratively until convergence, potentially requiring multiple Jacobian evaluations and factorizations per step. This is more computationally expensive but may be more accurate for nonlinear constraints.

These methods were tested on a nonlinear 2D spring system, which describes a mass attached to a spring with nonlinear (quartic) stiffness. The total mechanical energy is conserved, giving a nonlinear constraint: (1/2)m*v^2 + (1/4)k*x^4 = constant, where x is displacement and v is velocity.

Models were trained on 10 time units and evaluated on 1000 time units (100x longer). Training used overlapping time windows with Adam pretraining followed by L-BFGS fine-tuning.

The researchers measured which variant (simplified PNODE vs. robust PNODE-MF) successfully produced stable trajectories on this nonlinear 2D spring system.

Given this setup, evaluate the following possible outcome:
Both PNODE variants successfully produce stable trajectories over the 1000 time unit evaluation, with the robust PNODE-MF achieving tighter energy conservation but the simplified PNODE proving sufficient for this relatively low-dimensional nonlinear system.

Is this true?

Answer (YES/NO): NO